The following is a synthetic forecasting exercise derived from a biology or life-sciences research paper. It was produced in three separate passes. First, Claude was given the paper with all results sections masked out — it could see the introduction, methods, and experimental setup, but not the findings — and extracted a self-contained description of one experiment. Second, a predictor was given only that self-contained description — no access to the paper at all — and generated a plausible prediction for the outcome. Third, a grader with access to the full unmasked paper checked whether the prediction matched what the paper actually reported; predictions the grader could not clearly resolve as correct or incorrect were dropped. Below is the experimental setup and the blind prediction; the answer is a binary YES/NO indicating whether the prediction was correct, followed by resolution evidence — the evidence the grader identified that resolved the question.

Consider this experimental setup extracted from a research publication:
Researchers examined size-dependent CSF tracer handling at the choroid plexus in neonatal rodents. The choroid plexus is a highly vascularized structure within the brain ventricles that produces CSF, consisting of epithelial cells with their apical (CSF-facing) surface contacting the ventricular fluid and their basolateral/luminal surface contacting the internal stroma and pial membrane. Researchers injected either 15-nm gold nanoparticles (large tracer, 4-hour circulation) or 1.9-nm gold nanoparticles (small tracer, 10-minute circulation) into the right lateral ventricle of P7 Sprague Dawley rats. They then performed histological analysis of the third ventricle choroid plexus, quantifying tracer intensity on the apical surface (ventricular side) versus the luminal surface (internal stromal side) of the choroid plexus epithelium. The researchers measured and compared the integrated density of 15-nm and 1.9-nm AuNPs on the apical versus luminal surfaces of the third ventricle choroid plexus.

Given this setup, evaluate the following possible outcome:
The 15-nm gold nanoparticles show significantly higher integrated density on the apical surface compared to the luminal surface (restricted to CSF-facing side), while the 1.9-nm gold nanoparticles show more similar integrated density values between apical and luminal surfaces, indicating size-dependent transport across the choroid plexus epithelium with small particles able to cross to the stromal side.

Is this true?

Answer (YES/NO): NO